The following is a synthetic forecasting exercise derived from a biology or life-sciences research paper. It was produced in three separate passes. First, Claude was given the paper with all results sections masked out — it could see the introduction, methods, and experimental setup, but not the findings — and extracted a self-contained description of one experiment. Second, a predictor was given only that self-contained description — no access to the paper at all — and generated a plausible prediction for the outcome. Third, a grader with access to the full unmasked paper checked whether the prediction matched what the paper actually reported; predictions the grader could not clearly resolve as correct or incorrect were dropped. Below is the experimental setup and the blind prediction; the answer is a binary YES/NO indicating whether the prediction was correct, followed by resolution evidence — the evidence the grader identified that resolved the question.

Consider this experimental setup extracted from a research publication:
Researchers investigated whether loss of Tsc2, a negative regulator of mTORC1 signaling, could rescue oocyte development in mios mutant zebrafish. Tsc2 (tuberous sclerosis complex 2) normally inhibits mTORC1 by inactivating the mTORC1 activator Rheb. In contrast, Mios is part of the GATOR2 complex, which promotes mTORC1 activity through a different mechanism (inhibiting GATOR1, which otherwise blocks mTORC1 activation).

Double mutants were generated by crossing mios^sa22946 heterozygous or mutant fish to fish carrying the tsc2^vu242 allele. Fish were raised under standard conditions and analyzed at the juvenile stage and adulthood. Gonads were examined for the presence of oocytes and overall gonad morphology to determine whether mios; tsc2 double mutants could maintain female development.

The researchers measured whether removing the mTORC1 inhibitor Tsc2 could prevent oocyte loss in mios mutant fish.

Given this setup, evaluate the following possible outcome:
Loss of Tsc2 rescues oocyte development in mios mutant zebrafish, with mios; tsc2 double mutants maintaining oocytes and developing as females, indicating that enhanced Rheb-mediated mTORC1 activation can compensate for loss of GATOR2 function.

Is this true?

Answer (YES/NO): NO